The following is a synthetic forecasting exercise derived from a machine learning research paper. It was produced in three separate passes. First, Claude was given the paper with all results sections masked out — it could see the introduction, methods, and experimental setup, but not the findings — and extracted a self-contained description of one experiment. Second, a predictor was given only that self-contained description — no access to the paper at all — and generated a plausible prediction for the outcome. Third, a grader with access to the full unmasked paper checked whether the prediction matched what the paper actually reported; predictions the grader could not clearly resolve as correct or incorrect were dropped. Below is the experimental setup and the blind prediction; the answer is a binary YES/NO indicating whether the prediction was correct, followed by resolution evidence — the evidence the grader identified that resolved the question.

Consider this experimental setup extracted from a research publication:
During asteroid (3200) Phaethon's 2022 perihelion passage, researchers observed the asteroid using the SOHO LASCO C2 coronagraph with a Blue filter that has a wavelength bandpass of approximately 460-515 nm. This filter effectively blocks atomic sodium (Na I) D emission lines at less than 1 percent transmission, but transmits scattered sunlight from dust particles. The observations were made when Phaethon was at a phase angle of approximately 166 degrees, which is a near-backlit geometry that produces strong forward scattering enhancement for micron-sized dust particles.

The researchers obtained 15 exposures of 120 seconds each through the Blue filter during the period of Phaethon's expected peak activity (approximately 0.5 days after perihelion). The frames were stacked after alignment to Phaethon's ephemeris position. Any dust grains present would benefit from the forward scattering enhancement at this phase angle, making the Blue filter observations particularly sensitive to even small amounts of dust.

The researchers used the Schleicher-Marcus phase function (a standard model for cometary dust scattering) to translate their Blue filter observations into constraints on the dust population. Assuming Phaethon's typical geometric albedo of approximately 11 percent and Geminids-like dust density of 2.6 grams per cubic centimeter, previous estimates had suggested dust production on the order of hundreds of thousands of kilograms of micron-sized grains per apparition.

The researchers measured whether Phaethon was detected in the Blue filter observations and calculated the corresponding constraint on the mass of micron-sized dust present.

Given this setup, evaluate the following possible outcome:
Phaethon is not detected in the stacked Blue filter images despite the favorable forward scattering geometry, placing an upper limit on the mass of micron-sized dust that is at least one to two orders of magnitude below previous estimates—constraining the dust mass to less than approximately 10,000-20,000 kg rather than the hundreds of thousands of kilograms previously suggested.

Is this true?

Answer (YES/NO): NO